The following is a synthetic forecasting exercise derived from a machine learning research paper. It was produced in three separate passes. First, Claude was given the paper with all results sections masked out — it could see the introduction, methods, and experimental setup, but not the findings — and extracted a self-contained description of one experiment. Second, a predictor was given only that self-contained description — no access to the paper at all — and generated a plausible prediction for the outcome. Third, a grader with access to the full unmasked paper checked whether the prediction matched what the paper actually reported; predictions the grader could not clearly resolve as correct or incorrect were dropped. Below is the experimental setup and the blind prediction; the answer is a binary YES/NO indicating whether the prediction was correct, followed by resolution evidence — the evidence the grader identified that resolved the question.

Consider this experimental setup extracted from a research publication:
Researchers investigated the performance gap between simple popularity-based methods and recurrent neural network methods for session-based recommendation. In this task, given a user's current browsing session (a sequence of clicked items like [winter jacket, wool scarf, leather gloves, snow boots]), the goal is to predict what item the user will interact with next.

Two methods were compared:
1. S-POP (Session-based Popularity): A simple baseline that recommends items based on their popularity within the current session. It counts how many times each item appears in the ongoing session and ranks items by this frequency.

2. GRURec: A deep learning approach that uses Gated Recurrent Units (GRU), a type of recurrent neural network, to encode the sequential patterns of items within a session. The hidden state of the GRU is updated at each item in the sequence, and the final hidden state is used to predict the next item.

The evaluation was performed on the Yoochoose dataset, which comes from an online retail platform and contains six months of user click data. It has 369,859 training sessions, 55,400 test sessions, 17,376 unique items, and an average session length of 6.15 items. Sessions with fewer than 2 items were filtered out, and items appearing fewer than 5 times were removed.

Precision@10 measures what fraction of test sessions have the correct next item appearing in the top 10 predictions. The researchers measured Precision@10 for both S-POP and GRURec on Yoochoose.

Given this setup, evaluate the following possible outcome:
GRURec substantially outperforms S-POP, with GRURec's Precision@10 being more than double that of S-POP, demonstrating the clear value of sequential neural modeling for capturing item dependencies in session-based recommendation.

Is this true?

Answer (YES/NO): NO